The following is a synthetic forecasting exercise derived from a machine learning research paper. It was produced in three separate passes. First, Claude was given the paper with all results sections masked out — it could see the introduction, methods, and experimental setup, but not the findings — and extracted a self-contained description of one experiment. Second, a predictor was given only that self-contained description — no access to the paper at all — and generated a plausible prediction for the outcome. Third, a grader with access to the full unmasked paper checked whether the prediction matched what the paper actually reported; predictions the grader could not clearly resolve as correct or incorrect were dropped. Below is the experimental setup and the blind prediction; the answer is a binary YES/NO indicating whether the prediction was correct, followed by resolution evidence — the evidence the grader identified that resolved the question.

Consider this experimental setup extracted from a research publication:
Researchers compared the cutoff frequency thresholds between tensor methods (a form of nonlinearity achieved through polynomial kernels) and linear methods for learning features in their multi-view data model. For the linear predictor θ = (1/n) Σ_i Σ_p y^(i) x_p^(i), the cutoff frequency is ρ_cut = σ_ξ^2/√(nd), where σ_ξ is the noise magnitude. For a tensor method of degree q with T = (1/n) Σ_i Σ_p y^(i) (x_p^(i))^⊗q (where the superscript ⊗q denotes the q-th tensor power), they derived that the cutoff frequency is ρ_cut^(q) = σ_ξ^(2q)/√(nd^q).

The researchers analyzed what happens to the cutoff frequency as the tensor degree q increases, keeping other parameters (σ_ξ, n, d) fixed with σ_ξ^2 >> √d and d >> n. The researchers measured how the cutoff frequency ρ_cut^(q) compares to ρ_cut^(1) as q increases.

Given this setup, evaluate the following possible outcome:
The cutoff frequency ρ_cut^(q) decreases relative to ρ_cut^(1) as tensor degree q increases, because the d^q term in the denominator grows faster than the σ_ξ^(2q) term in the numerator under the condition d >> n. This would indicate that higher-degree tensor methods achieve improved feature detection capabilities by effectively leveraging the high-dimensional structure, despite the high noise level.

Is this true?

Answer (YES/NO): NO